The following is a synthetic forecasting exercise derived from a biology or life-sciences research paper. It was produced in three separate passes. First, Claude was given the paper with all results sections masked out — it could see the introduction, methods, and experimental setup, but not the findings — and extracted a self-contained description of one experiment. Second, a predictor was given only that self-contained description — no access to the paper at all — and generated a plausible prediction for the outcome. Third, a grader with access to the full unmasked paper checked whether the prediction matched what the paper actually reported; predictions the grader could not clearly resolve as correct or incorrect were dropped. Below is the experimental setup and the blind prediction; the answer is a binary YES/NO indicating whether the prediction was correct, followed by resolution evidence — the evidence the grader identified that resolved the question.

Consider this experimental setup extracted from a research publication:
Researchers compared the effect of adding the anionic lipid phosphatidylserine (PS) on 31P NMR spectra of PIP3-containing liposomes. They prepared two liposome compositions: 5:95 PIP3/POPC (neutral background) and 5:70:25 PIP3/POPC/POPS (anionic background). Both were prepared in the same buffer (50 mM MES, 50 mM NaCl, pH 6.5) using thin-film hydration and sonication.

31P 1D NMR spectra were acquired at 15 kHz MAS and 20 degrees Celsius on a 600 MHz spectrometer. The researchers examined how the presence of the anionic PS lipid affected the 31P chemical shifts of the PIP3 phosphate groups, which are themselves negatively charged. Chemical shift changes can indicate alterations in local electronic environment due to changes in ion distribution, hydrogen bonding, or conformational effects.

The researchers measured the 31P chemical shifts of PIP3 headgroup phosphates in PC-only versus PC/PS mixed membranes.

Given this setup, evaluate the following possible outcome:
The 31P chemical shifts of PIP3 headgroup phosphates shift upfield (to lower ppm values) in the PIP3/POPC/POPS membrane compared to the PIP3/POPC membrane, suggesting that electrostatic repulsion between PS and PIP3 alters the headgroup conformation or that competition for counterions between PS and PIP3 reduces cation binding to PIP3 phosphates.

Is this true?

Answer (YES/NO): NO